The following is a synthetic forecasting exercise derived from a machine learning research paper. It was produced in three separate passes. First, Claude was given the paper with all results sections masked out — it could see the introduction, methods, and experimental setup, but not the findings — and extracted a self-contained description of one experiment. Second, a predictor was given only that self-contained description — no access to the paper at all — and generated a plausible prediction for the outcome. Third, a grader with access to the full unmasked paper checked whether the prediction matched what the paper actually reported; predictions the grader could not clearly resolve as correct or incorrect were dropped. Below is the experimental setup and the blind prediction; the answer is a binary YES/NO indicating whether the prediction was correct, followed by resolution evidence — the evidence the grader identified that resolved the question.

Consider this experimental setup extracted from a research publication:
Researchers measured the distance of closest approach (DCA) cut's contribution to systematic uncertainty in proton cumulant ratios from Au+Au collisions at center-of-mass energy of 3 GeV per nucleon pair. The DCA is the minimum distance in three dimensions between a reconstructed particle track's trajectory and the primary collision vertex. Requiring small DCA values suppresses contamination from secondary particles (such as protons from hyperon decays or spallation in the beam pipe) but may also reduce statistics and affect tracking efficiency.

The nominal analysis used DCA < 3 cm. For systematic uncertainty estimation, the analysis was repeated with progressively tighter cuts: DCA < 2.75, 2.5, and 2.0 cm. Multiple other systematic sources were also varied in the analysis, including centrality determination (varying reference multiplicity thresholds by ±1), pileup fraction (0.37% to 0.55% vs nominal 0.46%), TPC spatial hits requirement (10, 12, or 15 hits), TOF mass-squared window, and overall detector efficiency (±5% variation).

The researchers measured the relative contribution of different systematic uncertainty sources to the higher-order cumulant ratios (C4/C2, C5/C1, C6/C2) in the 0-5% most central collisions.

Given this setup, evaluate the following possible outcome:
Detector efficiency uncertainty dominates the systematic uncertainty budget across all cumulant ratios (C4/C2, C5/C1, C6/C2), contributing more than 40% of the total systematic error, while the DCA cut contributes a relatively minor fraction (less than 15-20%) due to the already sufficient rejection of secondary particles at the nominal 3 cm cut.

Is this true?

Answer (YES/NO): NO